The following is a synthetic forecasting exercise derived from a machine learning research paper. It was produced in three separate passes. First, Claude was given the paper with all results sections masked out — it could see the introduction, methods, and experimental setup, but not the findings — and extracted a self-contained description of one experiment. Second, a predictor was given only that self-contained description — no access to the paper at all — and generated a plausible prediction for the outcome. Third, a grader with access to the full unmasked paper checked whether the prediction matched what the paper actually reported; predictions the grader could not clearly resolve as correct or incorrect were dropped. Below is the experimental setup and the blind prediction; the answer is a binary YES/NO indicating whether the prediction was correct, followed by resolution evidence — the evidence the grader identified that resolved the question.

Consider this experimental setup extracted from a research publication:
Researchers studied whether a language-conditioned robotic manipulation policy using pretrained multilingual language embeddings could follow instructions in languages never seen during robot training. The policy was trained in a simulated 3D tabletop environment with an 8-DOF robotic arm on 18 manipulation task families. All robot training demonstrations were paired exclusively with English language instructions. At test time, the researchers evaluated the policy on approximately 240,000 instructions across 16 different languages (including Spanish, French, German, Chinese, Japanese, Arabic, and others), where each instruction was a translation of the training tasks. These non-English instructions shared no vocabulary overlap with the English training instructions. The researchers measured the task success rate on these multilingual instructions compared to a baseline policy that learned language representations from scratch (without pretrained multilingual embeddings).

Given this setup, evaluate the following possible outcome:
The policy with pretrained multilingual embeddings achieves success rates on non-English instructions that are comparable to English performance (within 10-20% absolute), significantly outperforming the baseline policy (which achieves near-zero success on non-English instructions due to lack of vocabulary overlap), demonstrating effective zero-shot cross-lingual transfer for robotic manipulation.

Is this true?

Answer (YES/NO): NO